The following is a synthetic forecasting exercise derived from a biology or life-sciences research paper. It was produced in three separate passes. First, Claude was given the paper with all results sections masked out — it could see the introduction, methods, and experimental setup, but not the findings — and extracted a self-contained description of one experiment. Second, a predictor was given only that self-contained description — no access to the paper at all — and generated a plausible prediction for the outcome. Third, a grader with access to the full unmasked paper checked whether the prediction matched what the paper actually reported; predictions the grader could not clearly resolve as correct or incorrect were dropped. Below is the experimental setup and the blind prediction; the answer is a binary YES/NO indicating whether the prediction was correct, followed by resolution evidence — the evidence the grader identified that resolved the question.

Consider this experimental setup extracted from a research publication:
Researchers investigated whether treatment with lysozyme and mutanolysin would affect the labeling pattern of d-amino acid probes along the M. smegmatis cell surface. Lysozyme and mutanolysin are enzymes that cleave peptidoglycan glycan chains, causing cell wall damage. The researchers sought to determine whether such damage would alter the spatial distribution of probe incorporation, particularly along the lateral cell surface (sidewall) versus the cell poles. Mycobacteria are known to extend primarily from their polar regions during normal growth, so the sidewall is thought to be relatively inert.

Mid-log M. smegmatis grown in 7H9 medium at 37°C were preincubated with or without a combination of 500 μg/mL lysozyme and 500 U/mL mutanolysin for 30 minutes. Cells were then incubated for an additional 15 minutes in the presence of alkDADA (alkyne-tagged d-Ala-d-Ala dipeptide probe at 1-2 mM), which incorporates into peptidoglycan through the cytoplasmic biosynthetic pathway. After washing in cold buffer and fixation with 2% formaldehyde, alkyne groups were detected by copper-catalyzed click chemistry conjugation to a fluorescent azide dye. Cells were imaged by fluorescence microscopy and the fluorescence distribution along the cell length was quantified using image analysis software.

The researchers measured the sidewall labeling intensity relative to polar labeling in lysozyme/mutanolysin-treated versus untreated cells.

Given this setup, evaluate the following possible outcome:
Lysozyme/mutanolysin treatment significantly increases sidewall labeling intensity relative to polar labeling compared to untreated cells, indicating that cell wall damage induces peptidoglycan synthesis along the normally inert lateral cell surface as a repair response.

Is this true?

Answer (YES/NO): YES